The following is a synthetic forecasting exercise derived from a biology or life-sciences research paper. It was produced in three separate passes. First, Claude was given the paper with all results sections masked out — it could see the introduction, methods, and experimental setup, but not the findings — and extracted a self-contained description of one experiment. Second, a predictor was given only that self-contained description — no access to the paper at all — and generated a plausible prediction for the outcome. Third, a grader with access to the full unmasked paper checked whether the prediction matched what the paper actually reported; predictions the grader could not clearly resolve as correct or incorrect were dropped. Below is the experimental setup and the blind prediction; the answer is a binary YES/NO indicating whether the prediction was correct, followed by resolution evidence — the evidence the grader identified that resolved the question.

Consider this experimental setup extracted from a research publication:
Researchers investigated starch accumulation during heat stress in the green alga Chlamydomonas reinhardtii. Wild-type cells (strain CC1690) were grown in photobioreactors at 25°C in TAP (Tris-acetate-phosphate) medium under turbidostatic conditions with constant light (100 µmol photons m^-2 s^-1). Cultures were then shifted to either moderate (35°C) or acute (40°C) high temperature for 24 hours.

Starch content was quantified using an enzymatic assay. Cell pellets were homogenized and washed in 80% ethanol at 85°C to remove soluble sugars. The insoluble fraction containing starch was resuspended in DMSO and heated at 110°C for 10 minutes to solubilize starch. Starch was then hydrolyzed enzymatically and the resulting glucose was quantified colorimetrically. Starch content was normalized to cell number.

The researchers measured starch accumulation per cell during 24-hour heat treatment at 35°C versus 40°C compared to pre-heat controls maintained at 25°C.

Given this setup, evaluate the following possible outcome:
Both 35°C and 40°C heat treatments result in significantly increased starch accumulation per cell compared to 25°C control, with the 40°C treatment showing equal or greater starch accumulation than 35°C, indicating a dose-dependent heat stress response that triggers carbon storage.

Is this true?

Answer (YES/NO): YES